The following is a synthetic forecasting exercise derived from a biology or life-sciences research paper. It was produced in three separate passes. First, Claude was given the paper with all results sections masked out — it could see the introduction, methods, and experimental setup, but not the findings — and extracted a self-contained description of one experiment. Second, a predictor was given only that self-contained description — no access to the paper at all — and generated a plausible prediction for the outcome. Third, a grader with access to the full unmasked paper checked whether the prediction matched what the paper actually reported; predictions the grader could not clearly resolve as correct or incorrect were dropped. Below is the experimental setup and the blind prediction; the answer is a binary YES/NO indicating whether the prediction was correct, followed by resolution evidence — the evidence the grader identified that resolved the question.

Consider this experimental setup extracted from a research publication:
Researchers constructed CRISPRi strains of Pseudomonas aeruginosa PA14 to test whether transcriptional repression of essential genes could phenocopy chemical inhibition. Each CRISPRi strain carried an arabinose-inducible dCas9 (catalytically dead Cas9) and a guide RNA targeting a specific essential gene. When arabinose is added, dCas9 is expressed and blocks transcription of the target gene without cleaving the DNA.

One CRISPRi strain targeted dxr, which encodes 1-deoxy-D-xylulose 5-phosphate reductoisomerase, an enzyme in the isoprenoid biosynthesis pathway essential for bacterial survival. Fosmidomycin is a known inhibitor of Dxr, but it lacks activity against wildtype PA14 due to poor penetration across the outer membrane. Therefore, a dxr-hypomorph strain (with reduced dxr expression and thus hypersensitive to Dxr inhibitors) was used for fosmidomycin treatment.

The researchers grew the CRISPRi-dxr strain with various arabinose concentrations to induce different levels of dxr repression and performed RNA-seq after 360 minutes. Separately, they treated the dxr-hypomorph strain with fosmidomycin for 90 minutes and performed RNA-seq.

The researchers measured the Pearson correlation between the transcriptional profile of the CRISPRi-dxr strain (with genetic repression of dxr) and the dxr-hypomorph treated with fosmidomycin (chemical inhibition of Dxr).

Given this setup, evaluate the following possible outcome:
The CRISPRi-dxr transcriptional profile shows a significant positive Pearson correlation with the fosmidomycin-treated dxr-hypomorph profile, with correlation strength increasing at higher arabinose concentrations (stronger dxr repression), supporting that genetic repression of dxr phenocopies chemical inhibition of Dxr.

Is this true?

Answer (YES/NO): NO